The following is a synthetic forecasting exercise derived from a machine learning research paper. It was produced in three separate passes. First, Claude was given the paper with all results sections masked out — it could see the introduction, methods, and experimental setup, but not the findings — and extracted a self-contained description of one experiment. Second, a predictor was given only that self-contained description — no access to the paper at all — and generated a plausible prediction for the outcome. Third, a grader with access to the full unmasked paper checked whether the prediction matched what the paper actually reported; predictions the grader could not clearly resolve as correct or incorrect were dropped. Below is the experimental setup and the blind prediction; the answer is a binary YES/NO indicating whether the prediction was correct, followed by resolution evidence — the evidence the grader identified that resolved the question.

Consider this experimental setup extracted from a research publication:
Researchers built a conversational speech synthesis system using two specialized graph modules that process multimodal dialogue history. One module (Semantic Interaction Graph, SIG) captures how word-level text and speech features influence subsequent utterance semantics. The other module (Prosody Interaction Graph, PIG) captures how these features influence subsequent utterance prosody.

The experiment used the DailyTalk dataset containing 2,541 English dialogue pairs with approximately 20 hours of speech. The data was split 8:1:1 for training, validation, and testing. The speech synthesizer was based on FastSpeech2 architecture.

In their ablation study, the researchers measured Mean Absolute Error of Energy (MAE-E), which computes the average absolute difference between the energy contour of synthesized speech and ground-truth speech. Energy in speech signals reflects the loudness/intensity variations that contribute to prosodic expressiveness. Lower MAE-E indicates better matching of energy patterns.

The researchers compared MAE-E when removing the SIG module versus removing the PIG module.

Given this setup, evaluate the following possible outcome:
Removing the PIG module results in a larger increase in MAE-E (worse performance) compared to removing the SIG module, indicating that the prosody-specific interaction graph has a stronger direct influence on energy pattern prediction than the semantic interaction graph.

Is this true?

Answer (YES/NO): NO